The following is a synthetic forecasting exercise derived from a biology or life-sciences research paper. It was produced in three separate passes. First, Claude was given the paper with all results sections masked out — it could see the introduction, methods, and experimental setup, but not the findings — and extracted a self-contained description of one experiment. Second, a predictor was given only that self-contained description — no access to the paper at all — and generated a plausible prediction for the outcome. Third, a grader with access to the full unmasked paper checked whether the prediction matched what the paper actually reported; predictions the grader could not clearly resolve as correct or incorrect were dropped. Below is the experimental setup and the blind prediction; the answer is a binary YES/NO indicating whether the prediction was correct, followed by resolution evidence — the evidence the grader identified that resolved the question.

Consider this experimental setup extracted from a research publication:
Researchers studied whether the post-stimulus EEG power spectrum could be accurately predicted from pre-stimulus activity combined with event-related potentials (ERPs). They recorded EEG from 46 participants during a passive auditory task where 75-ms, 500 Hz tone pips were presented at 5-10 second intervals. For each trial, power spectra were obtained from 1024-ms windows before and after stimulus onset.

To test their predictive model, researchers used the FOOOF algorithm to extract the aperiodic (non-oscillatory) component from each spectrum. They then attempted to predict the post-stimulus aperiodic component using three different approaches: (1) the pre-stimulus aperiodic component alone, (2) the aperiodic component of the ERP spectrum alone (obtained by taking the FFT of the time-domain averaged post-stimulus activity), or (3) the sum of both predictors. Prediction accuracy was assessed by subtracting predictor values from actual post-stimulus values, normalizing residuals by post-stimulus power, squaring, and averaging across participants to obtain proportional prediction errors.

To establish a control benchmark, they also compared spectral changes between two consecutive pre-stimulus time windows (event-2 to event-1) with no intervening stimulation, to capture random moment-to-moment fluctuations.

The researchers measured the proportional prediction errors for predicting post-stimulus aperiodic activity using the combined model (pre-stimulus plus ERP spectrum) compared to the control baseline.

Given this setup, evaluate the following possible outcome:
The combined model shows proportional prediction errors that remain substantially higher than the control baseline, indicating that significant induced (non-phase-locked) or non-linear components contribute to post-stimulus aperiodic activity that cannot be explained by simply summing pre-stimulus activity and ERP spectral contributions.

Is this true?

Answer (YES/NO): NO